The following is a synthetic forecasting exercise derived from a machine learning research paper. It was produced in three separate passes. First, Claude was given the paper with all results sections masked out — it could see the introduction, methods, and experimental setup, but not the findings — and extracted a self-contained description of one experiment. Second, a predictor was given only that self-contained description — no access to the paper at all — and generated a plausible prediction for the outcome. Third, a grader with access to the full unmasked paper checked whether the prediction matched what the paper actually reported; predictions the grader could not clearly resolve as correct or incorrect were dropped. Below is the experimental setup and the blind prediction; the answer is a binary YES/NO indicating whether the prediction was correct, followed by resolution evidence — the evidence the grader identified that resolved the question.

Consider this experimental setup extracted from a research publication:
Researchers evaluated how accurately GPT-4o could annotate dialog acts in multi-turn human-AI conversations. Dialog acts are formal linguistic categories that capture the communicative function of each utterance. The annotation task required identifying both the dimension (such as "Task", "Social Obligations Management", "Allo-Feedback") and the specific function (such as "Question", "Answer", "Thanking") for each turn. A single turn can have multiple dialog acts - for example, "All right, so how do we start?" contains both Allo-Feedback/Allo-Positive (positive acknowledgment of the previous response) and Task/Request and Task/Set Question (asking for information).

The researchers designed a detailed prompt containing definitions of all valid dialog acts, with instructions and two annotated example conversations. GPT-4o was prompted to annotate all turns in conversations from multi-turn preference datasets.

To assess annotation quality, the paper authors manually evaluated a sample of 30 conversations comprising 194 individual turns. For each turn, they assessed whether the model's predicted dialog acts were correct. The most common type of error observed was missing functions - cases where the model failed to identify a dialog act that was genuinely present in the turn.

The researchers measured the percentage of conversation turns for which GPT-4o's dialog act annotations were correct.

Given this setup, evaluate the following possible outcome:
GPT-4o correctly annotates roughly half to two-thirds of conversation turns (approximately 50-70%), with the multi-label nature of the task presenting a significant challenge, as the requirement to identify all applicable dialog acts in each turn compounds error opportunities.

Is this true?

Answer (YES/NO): NO